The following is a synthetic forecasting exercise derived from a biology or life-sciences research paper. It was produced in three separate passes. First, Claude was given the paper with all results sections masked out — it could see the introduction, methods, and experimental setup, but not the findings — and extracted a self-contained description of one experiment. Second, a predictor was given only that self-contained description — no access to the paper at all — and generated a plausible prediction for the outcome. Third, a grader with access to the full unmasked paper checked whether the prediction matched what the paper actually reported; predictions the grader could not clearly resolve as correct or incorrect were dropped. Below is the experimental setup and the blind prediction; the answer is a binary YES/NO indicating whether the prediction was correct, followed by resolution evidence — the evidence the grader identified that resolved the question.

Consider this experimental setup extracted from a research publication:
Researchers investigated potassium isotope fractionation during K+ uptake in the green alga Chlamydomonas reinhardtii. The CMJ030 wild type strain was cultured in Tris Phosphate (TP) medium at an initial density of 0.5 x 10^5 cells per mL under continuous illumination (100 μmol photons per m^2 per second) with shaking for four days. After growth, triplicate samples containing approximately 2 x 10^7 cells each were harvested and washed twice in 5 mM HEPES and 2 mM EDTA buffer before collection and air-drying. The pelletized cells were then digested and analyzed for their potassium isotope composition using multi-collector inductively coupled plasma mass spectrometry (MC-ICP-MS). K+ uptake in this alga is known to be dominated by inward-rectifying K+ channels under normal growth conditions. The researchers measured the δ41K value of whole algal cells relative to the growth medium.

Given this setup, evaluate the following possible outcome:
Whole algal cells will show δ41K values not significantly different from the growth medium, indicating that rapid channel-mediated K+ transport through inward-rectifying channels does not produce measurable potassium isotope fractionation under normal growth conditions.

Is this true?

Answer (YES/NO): NO